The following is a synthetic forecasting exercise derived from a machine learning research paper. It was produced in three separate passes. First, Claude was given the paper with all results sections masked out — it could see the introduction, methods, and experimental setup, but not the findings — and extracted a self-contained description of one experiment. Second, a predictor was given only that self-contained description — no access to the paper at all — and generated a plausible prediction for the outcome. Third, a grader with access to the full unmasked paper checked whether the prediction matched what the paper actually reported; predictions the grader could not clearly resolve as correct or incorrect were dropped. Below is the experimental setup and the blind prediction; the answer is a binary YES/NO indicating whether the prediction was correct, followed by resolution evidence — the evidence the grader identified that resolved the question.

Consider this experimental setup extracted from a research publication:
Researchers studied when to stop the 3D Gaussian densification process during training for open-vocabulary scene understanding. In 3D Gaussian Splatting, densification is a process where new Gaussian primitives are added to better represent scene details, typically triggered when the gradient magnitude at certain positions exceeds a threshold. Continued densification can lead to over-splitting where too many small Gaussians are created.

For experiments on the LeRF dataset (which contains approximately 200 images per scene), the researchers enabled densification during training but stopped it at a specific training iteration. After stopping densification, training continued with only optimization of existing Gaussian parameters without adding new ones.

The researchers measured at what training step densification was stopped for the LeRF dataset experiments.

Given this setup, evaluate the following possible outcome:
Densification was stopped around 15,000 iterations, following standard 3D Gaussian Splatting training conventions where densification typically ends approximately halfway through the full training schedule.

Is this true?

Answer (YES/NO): NO